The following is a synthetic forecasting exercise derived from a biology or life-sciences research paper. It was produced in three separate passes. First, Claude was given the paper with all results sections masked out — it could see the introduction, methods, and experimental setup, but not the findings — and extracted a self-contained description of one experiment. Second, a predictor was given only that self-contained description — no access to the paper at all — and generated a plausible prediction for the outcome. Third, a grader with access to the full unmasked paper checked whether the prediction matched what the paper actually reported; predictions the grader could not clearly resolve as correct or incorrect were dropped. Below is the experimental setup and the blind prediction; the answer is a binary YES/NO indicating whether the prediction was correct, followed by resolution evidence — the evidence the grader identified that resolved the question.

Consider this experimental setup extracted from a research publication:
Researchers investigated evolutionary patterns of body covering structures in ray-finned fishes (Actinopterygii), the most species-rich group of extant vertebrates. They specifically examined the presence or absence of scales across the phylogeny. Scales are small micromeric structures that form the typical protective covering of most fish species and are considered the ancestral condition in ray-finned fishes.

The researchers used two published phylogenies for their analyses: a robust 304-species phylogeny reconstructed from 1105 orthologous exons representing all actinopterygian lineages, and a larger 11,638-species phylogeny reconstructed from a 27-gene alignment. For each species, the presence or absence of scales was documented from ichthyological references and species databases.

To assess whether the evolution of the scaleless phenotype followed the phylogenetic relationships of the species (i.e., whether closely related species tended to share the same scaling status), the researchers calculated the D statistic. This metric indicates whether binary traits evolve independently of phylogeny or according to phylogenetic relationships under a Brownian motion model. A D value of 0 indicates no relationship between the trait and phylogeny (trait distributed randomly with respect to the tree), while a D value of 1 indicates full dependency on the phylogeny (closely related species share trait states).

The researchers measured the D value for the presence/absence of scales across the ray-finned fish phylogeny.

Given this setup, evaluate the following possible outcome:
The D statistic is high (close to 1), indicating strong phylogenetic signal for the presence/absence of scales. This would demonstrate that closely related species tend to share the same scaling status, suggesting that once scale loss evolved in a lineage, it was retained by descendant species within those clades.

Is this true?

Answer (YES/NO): NO